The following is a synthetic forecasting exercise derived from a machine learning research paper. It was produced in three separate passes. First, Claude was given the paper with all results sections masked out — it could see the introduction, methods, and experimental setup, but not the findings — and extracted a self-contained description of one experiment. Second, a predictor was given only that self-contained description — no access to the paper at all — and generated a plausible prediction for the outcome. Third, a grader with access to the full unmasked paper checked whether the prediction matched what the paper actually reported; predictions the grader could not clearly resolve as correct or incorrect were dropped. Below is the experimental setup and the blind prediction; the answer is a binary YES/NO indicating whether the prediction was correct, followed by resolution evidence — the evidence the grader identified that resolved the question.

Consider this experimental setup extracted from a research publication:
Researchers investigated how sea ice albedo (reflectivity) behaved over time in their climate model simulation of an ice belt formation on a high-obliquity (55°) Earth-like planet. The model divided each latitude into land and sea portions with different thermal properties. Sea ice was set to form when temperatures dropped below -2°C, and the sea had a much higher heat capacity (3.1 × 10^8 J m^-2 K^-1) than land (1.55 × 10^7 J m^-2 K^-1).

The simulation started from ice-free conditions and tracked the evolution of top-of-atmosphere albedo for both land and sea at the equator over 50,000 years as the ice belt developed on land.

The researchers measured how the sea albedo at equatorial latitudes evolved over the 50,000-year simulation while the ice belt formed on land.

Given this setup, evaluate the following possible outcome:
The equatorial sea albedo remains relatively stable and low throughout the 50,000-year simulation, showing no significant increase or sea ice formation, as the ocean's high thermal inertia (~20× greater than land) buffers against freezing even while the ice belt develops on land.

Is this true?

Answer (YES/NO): YES